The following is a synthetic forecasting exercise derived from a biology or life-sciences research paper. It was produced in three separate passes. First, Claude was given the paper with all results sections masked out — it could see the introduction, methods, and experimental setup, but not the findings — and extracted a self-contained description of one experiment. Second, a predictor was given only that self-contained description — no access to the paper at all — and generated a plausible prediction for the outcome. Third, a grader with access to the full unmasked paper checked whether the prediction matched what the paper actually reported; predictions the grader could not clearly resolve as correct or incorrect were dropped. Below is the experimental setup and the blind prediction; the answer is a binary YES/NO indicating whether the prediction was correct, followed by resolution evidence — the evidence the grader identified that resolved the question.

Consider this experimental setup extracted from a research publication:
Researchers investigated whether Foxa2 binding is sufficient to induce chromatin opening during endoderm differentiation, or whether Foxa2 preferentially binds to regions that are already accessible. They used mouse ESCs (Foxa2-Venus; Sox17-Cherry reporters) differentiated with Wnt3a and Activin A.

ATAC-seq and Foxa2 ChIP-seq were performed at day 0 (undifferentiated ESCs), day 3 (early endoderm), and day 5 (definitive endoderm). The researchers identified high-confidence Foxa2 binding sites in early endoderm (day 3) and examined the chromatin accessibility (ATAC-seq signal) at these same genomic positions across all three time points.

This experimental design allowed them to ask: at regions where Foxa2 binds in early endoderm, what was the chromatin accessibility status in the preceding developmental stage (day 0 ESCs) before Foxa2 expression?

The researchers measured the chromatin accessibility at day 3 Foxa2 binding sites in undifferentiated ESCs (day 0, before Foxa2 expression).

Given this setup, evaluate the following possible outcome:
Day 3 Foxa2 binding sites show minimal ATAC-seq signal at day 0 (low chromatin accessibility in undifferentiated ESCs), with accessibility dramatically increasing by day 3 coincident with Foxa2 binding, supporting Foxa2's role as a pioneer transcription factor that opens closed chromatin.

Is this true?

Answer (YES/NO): NO